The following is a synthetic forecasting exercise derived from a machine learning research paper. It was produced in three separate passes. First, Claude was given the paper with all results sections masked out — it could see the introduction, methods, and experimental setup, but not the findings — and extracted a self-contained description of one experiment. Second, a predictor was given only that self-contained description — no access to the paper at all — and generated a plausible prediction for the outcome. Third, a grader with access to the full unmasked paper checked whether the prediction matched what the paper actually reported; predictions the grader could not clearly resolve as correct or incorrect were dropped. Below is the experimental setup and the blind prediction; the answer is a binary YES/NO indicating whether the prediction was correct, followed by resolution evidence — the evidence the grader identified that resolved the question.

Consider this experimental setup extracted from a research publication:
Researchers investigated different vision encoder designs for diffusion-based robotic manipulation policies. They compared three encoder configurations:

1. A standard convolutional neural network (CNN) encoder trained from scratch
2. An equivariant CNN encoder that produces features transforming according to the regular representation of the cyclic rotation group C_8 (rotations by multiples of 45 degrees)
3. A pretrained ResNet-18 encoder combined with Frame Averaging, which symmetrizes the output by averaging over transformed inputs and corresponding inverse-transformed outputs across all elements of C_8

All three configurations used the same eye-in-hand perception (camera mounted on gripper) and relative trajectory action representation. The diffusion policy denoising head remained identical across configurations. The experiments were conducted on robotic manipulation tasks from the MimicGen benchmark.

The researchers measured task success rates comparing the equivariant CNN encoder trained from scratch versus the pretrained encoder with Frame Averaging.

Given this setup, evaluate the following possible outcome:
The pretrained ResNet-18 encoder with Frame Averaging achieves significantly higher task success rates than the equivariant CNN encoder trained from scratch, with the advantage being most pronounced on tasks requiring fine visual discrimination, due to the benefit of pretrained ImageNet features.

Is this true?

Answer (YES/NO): NO